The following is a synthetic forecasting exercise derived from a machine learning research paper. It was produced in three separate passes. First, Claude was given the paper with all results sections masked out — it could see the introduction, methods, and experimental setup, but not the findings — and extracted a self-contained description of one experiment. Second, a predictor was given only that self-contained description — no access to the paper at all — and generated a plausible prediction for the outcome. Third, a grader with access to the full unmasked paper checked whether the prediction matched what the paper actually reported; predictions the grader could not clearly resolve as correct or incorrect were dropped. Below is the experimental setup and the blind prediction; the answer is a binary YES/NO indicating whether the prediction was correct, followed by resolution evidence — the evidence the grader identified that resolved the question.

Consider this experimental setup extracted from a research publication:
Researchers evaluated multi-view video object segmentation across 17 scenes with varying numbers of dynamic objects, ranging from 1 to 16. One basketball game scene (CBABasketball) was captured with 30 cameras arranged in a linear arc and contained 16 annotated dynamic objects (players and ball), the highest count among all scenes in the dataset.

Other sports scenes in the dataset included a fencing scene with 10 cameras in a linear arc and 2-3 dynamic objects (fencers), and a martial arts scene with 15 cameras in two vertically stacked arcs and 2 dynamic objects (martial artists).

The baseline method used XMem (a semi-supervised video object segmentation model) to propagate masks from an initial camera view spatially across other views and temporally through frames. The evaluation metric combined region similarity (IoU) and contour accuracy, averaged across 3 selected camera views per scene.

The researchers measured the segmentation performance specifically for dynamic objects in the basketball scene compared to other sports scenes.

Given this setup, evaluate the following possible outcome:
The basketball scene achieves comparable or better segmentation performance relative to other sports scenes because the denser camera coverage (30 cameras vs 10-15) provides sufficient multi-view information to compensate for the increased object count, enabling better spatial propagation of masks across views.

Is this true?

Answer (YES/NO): NO